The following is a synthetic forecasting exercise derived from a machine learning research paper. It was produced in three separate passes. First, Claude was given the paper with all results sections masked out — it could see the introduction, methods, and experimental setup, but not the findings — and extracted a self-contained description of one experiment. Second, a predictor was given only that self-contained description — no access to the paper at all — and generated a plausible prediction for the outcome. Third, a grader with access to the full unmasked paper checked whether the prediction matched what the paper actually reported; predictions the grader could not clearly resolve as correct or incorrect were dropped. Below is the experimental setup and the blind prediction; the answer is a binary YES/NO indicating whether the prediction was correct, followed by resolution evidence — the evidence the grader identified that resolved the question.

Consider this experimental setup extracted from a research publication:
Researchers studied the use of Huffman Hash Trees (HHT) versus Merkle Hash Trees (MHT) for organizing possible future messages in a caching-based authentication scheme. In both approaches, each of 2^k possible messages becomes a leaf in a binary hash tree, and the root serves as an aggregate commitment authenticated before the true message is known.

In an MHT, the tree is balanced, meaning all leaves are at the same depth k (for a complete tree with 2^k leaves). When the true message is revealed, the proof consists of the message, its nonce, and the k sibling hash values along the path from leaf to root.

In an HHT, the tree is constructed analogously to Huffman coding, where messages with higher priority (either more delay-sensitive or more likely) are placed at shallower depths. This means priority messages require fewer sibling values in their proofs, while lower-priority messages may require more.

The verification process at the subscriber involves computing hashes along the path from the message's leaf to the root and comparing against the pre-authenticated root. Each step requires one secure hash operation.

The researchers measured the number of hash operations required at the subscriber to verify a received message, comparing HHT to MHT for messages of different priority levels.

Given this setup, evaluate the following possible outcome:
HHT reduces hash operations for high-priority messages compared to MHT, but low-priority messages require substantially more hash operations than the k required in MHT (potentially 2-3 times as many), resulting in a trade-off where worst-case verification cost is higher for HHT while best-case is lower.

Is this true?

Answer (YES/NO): NO